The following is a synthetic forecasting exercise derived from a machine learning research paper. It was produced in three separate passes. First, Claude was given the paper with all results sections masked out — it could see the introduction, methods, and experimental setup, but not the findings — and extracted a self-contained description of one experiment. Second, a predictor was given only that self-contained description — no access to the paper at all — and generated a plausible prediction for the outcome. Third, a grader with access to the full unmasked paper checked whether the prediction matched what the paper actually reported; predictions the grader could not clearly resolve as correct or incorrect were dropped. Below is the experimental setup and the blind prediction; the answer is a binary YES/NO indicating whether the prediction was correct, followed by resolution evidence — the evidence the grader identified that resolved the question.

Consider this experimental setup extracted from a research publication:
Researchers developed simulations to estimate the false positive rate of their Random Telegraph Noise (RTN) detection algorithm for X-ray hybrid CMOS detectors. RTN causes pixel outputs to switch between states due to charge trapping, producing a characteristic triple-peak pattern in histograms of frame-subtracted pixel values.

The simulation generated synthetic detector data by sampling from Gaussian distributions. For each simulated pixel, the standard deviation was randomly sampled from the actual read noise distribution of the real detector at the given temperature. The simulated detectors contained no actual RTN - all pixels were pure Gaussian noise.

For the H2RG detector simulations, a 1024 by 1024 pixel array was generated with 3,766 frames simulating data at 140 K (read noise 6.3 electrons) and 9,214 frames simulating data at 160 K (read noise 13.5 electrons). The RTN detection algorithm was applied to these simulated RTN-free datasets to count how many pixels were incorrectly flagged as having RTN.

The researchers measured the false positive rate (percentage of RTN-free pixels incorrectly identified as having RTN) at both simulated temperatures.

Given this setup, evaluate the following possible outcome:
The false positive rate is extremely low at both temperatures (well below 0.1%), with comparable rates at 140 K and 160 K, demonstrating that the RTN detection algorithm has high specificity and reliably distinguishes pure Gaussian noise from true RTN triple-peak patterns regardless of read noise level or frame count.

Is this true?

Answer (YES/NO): NO